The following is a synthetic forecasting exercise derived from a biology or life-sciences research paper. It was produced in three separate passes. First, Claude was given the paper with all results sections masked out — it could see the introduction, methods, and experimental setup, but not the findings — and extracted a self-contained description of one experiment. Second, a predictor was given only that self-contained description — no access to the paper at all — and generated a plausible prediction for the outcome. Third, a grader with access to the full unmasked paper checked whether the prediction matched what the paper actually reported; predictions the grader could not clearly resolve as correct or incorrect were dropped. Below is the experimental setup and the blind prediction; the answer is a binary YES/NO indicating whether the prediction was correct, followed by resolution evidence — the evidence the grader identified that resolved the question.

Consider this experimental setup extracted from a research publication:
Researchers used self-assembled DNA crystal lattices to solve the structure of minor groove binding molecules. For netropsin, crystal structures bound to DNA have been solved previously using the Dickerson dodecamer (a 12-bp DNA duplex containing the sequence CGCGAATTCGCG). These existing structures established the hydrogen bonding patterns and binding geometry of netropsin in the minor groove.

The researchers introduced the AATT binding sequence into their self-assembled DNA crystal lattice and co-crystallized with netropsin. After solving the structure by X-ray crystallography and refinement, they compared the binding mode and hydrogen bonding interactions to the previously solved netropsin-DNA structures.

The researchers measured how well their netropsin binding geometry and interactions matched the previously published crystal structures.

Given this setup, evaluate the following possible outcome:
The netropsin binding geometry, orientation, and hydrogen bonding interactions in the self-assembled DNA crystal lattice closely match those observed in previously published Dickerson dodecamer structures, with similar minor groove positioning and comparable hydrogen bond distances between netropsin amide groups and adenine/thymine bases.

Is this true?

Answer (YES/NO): NO